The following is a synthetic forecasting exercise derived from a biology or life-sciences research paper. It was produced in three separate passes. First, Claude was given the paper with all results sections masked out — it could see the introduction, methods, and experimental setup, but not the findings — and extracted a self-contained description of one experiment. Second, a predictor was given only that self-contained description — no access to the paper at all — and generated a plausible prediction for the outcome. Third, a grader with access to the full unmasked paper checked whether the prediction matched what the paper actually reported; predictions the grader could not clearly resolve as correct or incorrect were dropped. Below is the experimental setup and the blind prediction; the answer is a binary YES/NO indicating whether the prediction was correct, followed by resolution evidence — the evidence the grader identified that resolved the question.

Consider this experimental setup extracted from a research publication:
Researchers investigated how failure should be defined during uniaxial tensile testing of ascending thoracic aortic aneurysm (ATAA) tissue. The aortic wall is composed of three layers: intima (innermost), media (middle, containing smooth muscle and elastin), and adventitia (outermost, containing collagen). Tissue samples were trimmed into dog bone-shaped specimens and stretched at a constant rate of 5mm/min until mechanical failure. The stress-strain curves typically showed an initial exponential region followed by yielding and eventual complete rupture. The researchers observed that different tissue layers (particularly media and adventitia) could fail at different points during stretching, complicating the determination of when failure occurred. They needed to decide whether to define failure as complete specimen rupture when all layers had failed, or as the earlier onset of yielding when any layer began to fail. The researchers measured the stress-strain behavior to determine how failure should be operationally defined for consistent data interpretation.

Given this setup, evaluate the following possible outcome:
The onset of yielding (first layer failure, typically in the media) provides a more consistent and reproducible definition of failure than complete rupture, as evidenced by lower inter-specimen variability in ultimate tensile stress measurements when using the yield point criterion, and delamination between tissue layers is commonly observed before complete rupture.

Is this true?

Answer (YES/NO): NO